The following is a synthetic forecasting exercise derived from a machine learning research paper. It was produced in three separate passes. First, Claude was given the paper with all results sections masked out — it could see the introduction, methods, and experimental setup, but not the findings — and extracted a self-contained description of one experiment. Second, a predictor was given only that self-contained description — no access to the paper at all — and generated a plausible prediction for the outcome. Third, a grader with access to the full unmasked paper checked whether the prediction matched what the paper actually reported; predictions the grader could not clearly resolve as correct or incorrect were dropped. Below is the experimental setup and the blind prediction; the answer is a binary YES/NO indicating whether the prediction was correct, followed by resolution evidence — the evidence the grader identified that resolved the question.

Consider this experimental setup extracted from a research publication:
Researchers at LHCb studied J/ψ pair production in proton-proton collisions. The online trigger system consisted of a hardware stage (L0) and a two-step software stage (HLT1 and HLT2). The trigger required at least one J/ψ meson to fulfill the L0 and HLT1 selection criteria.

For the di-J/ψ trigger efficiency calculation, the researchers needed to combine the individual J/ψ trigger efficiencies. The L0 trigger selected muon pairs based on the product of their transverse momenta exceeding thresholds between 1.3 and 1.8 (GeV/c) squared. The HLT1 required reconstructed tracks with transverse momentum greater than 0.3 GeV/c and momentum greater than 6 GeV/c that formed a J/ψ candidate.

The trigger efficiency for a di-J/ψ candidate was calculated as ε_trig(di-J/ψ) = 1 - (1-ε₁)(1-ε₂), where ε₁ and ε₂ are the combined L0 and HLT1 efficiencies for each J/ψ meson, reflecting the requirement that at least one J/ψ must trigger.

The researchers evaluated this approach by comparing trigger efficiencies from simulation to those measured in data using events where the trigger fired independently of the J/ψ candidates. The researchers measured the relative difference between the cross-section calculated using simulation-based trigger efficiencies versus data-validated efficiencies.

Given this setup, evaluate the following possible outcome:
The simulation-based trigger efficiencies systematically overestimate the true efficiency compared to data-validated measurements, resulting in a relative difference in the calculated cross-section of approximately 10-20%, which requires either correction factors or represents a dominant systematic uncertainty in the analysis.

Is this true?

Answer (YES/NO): NO